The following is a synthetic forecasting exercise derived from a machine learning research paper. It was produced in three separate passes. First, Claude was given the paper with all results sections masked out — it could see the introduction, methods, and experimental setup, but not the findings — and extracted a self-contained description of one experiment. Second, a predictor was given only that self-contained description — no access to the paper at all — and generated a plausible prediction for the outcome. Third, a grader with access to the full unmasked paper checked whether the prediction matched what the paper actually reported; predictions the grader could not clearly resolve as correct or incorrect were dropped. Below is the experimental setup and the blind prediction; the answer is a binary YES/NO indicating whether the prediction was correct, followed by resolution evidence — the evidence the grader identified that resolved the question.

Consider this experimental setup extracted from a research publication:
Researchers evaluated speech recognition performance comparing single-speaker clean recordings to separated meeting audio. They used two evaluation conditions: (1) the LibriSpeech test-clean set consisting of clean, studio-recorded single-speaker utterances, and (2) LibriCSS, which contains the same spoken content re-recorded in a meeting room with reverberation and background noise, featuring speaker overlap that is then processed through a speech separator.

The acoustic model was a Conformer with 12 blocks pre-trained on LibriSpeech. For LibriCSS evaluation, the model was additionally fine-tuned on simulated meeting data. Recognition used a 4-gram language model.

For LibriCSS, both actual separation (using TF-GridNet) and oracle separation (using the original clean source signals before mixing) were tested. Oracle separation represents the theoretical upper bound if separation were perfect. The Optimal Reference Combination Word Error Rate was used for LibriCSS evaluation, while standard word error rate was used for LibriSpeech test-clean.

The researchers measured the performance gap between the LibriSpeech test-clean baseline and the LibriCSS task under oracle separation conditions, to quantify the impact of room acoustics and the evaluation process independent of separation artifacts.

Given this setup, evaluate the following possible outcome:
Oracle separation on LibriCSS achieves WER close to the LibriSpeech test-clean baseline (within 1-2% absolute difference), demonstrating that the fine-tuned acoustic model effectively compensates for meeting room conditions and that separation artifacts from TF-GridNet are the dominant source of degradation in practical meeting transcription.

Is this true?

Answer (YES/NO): YES